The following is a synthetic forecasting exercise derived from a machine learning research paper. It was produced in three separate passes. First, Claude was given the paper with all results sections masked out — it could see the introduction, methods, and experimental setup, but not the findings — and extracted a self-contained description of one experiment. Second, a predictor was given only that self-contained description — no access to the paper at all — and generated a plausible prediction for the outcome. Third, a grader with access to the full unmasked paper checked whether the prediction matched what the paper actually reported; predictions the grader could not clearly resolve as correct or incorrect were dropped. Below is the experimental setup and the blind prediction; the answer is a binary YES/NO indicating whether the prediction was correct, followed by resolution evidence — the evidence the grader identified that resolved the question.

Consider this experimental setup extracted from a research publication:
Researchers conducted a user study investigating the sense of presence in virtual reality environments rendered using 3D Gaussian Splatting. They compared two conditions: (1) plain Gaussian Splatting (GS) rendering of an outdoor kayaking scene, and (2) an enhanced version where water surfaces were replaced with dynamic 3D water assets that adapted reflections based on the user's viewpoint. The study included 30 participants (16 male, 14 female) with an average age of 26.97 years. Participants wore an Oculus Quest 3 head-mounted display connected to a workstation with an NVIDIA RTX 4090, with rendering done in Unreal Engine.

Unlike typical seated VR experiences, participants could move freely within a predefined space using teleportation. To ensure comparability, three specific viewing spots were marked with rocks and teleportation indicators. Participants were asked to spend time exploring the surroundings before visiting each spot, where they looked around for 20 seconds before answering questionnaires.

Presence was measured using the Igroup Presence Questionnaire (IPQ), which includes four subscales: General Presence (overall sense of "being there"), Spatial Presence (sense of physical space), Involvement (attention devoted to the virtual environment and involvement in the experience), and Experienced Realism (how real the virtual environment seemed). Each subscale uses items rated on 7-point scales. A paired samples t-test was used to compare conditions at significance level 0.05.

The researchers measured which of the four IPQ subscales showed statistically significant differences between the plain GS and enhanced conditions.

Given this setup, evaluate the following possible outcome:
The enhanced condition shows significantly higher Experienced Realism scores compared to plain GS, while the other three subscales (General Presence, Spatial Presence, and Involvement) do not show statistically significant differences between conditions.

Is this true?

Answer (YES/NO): NO